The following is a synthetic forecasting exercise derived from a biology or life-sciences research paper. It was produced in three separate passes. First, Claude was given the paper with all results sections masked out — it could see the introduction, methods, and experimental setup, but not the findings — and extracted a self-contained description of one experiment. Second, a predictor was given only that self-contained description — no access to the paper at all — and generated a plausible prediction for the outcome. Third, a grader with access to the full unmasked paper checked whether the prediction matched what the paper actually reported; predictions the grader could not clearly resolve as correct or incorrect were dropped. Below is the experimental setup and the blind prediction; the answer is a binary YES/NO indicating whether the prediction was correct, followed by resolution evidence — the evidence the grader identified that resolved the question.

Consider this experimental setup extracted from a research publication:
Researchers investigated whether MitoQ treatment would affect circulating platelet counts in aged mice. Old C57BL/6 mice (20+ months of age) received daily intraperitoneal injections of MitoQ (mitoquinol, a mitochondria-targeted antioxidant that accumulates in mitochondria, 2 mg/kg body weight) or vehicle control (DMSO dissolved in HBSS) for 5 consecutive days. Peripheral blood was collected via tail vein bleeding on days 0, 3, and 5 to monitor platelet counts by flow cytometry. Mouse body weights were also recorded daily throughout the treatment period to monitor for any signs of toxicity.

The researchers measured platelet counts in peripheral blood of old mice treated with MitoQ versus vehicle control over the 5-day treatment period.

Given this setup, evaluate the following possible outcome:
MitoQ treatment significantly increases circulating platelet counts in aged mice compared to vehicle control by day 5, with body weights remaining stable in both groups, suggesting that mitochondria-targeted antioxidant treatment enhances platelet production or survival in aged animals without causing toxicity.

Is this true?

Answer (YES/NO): NO